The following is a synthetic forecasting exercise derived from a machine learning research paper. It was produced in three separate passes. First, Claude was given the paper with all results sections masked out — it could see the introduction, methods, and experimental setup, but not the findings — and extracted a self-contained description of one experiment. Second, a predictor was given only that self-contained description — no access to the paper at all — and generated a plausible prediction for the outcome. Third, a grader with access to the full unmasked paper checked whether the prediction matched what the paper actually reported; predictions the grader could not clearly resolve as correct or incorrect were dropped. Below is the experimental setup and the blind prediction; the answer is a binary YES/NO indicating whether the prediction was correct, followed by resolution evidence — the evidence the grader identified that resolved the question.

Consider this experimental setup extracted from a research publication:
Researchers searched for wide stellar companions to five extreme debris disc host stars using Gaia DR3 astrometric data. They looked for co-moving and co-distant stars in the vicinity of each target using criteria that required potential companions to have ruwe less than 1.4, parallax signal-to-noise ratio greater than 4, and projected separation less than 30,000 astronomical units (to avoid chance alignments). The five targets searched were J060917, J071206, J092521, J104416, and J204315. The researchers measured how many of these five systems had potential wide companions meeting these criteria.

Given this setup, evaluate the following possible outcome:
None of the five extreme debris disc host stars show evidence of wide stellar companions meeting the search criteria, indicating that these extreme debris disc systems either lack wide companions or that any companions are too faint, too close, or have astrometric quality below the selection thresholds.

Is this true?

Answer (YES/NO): NO